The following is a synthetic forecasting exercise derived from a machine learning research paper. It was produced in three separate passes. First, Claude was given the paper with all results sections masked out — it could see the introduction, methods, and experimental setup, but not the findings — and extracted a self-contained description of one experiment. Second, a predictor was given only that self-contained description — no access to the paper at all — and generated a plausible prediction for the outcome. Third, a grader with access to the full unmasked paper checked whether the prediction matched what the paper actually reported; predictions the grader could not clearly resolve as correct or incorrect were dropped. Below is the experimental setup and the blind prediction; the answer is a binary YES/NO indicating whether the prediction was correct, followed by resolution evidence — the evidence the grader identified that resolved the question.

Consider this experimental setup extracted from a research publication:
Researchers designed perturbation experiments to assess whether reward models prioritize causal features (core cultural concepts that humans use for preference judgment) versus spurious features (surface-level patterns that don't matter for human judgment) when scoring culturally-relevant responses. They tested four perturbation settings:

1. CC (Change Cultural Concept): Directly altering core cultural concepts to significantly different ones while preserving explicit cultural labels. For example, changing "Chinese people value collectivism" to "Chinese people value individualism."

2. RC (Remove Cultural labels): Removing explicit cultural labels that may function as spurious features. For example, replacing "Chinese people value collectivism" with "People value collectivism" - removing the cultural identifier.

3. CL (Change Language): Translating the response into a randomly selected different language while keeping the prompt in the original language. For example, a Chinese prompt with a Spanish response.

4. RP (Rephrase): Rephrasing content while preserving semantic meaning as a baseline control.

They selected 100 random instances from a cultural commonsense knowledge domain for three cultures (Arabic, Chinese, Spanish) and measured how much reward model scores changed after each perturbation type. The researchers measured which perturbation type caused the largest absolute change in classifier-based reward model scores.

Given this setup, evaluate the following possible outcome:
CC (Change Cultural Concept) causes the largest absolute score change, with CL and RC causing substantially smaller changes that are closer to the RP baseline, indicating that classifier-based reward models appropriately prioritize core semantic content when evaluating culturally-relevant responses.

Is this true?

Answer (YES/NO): NO